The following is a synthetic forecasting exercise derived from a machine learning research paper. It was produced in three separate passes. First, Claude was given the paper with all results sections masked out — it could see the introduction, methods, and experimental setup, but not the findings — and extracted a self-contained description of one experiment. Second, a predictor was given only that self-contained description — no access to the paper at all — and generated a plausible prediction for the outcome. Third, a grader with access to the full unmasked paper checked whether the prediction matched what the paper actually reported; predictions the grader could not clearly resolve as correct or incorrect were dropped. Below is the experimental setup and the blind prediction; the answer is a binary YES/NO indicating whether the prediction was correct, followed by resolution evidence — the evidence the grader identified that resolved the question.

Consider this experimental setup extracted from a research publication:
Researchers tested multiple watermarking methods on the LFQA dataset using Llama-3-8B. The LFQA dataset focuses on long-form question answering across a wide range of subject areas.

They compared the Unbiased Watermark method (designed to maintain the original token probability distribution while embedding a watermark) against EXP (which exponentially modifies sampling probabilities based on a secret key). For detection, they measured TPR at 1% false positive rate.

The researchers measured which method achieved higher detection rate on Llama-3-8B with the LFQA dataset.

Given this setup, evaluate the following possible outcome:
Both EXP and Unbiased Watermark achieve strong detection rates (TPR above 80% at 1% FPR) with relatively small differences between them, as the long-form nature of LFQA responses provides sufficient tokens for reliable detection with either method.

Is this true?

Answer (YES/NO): NO